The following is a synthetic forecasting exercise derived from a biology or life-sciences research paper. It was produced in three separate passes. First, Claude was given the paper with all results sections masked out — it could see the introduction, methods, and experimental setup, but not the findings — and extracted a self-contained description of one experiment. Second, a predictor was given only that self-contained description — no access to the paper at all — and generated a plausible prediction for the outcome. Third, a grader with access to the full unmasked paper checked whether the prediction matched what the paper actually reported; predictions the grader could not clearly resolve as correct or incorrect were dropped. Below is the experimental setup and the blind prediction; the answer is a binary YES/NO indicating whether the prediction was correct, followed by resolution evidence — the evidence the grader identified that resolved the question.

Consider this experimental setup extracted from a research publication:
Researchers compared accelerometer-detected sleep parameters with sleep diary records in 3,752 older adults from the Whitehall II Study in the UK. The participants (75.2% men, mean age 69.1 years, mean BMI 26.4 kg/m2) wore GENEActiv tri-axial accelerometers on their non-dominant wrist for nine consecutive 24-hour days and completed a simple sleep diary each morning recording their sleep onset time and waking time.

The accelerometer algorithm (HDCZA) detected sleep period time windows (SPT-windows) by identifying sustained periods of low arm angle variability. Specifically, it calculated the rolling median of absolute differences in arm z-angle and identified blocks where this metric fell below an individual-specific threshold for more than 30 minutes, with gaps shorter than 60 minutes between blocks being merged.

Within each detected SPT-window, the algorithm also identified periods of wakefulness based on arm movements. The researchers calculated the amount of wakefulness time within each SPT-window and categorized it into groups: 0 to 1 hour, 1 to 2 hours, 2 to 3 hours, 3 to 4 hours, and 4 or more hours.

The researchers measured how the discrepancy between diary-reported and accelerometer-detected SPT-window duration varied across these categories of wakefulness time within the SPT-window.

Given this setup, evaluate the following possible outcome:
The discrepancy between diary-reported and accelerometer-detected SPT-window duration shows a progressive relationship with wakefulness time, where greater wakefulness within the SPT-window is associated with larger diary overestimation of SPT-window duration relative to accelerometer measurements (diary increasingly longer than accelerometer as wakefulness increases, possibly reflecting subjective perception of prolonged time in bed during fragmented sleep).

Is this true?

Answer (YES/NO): NO